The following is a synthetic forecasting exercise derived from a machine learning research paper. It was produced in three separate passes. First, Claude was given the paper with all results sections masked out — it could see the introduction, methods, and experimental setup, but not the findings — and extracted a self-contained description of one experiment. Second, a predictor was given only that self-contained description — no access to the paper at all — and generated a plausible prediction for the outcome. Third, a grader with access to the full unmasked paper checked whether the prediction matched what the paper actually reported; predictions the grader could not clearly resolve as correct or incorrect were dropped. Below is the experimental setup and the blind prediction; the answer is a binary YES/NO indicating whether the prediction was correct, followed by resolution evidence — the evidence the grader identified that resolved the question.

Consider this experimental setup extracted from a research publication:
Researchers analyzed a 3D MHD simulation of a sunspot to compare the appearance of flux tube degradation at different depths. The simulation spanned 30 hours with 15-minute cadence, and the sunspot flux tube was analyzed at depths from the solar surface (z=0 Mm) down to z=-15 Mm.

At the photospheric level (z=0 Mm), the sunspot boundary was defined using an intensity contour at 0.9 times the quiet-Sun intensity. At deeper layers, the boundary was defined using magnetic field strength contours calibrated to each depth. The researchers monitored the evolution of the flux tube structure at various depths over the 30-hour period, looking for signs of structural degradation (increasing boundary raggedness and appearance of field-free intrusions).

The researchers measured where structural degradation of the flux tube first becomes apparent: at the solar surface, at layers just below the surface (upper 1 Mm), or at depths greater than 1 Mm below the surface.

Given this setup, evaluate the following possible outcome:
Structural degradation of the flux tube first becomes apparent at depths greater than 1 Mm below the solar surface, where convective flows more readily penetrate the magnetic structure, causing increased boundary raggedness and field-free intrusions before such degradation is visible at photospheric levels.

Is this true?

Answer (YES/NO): YES